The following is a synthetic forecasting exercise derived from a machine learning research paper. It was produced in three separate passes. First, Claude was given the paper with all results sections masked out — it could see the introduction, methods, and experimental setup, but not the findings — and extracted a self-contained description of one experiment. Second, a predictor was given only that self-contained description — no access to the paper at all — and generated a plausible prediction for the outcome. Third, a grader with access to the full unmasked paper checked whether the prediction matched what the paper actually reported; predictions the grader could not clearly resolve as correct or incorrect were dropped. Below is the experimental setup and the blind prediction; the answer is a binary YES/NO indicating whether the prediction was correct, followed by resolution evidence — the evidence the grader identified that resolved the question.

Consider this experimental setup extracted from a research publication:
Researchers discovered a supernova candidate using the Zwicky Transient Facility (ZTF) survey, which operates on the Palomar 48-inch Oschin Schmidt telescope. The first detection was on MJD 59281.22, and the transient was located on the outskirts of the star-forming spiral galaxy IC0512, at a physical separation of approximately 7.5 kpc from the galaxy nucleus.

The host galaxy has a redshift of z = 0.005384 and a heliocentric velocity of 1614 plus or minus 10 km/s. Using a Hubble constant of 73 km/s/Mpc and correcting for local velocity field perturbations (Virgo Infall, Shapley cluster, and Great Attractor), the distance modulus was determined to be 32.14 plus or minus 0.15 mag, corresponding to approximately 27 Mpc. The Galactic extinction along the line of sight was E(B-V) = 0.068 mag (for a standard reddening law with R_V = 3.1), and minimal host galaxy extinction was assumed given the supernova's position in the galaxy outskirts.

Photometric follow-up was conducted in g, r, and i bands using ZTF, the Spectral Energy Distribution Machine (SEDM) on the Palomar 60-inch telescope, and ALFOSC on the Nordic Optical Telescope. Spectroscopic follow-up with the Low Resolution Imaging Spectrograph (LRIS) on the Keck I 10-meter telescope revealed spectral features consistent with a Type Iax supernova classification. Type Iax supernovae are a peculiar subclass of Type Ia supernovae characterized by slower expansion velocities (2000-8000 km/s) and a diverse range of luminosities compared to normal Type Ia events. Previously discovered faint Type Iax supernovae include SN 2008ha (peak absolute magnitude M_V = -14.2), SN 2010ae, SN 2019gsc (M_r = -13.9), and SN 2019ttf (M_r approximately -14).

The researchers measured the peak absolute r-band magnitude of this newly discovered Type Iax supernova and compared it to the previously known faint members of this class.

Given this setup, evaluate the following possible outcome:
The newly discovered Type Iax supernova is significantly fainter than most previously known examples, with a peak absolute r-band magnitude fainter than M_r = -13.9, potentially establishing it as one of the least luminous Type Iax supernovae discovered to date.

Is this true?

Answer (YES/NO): YES